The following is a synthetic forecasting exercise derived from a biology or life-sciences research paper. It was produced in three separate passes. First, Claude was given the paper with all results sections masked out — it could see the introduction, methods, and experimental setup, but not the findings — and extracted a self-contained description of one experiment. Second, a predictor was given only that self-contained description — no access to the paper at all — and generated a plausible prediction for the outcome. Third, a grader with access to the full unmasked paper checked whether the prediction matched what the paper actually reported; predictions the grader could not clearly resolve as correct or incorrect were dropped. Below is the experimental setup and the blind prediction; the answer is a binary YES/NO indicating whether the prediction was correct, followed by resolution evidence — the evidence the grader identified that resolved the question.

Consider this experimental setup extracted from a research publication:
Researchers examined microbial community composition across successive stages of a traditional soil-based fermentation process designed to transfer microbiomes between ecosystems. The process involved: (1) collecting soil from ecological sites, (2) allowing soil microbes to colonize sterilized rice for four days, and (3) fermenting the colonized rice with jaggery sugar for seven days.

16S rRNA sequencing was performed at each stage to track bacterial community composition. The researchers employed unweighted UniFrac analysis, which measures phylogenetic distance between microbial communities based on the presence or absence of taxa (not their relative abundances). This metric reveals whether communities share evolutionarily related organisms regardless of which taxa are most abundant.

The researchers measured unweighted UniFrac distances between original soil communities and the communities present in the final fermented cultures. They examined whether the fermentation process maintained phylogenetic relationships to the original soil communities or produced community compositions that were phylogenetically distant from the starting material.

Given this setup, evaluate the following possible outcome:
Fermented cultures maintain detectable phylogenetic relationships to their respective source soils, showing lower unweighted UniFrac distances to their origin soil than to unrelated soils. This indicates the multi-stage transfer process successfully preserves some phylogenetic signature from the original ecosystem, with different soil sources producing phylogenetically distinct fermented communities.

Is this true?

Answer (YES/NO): YES